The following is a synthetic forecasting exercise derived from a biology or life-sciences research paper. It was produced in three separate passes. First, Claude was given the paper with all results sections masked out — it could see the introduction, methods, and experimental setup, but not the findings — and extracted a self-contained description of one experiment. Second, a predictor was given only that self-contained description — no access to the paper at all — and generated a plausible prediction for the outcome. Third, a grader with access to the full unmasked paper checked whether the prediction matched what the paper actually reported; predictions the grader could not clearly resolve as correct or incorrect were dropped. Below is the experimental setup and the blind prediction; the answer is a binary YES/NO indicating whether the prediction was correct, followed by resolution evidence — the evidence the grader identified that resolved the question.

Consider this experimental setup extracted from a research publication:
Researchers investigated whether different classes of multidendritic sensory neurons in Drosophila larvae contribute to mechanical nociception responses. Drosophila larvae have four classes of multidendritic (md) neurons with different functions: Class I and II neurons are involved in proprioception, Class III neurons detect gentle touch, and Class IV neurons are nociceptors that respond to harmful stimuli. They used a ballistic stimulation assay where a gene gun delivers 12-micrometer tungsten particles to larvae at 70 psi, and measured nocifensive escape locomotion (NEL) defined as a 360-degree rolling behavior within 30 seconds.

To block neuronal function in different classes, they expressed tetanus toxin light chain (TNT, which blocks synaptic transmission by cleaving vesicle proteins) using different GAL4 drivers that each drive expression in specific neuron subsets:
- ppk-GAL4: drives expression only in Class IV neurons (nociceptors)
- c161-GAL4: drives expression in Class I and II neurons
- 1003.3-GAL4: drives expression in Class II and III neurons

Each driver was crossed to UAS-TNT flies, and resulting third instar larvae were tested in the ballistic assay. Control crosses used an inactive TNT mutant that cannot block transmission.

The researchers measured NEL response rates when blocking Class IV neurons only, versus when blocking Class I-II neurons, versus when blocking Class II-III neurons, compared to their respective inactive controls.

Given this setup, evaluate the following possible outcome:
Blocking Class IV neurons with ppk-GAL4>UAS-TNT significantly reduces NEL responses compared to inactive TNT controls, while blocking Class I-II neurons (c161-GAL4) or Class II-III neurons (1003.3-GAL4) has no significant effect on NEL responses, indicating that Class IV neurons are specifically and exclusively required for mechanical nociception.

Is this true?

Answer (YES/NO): NO